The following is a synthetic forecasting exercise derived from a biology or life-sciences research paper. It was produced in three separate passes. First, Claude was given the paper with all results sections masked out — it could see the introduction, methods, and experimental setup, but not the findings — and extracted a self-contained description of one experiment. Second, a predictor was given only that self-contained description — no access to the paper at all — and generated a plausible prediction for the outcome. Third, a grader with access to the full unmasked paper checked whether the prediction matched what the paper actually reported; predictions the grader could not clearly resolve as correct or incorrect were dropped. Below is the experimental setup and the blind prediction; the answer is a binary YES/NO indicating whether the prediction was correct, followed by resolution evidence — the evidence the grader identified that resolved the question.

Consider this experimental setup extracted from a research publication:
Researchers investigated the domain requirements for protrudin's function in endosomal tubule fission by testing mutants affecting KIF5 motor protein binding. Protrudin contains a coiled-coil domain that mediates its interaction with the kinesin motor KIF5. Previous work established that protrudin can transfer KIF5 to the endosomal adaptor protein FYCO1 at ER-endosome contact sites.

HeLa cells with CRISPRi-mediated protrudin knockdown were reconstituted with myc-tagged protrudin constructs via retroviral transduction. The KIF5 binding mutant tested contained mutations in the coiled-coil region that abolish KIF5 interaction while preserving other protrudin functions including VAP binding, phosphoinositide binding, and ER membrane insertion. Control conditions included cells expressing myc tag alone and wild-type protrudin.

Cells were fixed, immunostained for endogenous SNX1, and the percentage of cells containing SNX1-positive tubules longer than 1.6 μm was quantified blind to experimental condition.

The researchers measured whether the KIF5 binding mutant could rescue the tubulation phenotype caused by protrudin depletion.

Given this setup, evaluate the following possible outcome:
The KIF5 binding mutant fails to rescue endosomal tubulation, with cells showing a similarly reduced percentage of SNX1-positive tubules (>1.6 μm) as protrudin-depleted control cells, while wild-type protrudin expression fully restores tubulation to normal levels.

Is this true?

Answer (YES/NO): NO